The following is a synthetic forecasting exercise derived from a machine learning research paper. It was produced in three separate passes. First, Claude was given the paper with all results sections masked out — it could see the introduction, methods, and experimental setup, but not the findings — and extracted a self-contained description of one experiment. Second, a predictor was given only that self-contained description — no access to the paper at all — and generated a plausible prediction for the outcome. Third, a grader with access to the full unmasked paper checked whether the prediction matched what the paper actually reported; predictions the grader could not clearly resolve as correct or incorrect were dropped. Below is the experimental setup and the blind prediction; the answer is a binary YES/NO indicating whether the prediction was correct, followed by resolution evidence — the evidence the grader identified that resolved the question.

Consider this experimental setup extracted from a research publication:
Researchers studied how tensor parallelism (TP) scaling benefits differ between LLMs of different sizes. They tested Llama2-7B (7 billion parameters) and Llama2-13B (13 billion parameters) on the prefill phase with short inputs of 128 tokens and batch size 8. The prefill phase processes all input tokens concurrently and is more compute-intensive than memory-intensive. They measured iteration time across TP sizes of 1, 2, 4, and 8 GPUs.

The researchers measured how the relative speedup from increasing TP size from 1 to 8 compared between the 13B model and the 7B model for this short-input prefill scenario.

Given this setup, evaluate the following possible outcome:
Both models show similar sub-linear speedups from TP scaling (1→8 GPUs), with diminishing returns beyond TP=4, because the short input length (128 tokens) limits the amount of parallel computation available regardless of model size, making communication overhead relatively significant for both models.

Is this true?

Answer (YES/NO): NO